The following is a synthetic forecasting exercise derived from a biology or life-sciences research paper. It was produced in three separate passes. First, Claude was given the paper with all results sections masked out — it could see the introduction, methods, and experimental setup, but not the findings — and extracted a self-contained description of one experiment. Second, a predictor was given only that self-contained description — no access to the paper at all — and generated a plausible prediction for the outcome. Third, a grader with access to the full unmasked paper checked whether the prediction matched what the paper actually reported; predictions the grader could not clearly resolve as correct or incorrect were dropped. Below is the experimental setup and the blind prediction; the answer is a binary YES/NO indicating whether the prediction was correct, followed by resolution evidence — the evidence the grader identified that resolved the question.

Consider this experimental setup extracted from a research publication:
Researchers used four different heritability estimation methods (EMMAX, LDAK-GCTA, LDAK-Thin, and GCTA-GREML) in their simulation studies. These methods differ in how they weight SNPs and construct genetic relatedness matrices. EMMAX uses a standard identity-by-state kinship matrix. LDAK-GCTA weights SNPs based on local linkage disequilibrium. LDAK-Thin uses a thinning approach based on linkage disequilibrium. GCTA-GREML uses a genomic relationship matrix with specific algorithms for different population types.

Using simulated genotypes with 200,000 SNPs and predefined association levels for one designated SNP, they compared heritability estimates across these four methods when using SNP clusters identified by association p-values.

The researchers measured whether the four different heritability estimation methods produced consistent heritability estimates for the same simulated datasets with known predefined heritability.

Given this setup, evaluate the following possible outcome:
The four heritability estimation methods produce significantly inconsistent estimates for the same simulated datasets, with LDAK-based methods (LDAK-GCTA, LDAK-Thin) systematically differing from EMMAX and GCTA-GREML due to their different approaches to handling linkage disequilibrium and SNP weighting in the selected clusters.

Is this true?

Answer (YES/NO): YES